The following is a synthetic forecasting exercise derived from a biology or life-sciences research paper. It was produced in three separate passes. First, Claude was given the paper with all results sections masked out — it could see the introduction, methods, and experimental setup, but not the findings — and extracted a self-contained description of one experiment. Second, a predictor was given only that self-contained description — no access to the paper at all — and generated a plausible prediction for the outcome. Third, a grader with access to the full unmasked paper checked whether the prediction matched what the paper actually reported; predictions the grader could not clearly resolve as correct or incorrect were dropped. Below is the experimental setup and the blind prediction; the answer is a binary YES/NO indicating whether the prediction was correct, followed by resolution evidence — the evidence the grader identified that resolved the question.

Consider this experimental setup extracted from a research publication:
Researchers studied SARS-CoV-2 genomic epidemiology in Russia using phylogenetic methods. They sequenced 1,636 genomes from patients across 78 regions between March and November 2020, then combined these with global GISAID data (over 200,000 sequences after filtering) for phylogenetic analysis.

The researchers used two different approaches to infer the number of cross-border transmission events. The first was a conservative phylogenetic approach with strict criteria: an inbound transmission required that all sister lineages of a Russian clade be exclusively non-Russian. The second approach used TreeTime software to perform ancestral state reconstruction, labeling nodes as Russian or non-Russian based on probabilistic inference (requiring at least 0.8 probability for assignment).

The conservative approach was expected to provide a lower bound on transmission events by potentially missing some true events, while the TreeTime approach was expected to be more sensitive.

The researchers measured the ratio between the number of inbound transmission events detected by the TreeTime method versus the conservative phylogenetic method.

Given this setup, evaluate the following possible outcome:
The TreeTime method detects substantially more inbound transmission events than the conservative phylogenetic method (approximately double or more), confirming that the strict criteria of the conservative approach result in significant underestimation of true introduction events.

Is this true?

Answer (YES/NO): YES